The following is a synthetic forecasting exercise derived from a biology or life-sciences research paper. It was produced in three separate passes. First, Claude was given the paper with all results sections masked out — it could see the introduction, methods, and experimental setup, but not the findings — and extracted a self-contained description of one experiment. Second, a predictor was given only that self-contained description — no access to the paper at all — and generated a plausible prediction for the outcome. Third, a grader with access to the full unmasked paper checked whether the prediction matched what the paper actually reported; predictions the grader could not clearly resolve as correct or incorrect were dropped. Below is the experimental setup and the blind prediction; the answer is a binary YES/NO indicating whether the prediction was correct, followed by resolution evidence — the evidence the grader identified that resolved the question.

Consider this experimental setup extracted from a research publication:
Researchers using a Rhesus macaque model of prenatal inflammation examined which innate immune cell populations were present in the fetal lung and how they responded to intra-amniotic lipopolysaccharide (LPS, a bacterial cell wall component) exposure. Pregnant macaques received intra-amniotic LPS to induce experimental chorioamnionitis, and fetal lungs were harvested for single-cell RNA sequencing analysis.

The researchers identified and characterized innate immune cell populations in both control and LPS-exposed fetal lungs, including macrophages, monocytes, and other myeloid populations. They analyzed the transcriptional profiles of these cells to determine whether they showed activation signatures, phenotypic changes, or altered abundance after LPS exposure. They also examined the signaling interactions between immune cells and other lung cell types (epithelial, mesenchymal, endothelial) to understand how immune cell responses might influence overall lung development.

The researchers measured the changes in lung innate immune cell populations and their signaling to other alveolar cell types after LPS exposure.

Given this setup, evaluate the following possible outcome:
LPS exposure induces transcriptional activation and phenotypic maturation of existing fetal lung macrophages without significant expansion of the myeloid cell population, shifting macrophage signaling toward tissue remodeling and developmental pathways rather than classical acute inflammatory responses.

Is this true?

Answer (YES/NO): NO